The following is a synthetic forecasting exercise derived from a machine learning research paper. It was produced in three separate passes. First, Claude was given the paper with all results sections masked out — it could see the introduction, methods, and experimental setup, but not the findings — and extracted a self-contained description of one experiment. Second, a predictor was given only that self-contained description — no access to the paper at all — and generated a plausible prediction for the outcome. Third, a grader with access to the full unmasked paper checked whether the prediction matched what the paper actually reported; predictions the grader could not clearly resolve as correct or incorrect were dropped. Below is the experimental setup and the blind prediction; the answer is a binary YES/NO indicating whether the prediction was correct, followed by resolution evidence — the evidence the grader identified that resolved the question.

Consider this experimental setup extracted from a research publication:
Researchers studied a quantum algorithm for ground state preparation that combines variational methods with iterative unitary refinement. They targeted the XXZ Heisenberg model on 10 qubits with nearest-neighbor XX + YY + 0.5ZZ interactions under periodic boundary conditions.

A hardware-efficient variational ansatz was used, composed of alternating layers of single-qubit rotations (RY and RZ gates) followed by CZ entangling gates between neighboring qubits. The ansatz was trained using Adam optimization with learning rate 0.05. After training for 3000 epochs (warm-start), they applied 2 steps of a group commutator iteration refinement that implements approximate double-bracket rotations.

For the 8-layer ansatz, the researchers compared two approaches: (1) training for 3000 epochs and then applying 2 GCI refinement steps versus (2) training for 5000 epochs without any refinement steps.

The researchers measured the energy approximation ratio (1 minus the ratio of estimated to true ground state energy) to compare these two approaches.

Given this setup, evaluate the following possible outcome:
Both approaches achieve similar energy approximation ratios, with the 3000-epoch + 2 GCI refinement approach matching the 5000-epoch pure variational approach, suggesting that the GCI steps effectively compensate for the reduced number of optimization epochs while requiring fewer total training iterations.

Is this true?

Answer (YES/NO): NO